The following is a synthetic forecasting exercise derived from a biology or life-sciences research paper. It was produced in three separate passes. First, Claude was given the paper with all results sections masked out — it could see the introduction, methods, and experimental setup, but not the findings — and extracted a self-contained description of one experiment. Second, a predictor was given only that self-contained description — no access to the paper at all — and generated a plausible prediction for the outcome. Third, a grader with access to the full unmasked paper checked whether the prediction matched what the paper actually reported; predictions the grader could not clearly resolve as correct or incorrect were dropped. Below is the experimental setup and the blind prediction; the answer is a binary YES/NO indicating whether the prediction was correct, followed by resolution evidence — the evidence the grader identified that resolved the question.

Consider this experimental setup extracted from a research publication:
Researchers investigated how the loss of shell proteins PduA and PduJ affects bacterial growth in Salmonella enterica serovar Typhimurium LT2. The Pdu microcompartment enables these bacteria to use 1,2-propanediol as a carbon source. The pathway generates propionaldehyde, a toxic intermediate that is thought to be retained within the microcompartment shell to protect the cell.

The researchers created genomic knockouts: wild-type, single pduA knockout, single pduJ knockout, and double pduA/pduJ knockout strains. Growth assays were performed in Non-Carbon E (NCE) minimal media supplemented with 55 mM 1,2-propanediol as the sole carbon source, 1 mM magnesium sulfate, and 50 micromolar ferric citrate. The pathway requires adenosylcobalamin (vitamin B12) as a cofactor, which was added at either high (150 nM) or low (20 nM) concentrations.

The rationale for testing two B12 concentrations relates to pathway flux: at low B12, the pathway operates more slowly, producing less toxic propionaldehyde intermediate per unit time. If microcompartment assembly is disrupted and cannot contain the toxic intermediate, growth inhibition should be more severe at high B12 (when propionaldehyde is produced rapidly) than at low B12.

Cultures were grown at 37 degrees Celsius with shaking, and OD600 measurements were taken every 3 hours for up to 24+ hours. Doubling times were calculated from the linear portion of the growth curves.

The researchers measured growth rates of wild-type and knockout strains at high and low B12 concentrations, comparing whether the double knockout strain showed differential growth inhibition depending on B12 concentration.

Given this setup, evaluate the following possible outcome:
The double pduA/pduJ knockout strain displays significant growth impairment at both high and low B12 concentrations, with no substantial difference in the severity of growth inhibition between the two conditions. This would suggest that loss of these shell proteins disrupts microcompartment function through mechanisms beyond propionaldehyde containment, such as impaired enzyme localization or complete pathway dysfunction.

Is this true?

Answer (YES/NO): NO